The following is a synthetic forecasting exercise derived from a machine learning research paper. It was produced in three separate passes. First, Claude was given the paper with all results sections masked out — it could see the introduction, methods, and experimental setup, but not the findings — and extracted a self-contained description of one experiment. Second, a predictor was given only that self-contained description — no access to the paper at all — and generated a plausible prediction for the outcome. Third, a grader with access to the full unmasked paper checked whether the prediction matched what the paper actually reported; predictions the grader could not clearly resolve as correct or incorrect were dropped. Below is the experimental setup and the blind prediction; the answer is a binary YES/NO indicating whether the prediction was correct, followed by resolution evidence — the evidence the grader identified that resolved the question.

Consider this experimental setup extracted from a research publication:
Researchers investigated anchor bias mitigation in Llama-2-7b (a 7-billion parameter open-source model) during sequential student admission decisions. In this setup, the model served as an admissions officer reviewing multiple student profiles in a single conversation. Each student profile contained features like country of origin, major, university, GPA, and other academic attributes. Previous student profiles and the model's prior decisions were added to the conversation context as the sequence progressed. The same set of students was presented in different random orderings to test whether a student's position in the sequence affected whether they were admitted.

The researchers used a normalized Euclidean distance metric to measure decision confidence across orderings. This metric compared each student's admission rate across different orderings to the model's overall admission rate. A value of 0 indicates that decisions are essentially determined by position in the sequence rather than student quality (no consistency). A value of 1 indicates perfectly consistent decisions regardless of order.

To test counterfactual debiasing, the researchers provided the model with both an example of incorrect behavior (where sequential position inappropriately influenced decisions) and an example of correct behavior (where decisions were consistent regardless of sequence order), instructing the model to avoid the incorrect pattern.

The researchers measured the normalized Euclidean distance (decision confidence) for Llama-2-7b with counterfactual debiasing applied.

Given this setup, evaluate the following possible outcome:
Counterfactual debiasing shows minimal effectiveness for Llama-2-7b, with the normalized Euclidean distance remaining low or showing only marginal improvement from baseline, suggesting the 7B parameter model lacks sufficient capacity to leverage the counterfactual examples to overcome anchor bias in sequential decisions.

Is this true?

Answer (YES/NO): NO